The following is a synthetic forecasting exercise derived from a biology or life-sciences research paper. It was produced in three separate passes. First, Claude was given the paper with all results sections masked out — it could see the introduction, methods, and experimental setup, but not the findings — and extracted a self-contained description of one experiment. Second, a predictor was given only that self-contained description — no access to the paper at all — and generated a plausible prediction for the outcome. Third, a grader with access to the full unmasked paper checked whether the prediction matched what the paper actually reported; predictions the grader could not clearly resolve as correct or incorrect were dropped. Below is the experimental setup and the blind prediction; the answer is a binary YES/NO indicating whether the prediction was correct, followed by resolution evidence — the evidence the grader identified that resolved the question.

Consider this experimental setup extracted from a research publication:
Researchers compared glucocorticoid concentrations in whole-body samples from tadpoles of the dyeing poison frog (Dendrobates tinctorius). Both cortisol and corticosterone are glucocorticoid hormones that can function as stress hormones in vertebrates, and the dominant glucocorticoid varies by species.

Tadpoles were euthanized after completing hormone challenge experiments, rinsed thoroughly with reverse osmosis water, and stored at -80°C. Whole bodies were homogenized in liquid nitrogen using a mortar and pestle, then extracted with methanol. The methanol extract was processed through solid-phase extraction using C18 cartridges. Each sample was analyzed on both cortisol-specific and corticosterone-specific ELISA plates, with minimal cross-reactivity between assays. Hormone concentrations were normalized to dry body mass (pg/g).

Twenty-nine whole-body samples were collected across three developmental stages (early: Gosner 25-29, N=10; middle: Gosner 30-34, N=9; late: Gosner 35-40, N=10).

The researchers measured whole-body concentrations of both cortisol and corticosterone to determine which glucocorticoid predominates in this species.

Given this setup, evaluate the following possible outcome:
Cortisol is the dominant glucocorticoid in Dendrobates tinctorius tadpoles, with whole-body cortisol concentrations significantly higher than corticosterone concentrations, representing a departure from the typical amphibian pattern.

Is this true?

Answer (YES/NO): NO